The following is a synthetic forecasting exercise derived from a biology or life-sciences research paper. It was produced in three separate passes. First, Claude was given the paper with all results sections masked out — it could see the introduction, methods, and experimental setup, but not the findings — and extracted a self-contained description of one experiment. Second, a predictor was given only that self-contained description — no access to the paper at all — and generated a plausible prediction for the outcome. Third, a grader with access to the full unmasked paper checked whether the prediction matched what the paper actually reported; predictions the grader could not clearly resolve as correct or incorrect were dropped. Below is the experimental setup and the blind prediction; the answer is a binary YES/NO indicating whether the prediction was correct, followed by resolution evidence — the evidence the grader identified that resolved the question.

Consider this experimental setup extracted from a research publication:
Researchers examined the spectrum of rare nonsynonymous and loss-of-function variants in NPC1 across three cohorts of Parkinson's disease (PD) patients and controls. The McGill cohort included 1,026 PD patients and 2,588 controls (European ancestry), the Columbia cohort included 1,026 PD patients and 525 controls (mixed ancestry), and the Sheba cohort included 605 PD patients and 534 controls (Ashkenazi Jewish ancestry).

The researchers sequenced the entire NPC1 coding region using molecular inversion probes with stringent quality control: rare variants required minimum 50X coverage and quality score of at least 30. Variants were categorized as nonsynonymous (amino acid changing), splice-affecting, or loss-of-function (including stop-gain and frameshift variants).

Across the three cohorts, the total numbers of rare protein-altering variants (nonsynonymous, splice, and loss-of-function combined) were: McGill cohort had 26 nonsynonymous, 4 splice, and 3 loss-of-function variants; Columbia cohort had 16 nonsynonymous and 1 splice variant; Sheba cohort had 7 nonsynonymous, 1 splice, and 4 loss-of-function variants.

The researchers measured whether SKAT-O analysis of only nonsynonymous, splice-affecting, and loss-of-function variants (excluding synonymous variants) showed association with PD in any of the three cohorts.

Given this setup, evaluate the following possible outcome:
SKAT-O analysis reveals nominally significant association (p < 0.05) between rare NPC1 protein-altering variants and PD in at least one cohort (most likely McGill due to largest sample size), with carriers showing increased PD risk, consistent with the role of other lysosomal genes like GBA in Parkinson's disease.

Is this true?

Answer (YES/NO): NO